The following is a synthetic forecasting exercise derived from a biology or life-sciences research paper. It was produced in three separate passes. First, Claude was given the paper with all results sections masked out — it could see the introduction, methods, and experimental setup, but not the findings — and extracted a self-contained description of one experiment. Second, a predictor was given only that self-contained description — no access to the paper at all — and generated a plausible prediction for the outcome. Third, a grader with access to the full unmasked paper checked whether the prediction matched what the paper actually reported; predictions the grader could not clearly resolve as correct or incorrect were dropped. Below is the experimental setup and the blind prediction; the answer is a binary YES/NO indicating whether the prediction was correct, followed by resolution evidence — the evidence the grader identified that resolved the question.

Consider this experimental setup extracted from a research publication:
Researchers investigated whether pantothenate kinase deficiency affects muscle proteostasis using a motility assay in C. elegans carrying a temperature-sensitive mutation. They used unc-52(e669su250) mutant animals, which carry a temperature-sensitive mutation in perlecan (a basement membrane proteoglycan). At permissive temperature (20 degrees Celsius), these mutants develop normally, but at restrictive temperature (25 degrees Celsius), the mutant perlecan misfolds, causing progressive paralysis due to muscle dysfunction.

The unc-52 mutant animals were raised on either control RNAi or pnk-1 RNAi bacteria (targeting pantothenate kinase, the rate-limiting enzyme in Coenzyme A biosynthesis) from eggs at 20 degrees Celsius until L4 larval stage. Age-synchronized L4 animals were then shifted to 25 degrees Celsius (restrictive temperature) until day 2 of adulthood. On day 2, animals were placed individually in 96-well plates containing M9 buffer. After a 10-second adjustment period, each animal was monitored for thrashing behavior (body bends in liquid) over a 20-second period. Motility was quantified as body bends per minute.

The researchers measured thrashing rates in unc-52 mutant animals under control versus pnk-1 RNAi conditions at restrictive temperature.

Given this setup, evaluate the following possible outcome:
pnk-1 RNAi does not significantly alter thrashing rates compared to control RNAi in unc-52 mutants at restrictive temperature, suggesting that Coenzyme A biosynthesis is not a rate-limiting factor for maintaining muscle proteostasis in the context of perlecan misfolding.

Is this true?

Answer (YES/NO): NO